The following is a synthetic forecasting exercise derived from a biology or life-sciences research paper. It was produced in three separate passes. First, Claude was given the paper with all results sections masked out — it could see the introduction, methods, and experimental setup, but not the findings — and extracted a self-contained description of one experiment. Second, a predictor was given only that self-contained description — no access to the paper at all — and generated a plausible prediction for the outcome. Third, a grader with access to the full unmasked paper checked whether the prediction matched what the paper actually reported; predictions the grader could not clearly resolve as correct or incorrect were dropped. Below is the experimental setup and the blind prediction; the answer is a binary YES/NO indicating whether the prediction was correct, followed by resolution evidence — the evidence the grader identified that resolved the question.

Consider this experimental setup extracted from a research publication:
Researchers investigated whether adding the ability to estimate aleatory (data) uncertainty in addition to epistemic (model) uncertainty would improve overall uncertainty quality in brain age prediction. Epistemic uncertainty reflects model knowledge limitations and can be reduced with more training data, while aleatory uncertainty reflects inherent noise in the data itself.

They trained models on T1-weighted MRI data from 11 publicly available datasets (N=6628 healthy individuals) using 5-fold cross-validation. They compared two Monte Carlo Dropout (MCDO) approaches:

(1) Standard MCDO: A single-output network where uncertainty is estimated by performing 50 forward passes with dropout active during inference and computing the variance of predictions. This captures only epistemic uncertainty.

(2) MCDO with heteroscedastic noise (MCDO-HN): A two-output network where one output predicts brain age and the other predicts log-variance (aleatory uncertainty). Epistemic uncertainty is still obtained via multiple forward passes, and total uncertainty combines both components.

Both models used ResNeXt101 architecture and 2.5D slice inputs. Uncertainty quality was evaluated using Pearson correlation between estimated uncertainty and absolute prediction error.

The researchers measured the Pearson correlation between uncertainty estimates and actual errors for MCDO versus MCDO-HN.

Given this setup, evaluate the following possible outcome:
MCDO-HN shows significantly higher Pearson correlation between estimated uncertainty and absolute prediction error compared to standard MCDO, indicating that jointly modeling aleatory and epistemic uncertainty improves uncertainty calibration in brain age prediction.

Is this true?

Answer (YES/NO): YES